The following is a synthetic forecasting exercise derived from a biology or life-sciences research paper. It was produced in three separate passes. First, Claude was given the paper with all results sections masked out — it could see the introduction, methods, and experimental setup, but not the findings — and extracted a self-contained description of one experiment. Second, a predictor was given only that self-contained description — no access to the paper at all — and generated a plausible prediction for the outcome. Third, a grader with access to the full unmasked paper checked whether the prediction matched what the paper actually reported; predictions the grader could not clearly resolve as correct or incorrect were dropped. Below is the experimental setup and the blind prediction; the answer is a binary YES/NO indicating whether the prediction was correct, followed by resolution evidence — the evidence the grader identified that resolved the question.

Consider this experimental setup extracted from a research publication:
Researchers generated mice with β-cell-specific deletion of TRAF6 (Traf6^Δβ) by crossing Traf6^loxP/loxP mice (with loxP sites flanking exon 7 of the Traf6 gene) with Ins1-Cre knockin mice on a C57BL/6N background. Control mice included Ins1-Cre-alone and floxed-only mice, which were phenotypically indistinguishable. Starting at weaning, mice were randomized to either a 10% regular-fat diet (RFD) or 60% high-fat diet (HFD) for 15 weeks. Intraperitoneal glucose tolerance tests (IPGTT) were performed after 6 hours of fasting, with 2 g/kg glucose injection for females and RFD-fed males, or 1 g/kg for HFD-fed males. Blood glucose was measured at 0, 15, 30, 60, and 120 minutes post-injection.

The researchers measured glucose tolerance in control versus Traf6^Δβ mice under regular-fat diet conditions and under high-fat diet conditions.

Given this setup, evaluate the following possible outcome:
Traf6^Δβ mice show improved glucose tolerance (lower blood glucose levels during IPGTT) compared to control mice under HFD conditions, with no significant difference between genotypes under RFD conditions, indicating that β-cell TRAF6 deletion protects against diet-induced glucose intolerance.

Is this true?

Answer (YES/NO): NO